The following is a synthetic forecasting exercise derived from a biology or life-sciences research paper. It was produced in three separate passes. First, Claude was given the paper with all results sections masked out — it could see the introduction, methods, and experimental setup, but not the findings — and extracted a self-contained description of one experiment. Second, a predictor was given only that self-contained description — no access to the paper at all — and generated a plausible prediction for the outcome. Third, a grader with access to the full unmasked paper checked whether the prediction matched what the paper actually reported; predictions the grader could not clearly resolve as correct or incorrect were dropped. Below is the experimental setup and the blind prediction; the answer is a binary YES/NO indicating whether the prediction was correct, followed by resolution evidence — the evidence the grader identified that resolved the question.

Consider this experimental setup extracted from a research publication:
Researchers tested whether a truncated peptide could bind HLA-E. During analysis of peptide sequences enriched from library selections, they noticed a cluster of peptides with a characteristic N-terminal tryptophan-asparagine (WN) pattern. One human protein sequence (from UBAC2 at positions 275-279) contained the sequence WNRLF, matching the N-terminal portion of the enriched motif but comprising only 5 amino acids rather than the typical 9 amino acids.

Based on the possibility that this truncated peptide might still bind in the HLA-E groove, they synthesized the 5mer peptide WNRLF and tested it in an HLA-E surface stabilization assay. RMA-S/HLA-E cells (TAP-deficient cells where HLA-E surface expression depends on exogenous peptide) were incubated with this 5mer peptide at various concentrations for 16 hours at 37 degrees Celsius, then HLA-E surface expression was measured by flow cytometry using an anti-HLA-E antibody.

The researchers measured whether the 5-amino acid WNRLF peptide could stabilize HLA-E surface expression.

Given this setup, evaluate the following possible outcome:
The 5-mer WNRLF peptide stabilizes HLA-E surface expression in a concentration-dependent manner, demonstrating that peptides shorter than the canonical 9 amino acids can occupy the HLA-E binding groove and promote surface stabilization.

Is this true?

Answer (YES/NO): NO